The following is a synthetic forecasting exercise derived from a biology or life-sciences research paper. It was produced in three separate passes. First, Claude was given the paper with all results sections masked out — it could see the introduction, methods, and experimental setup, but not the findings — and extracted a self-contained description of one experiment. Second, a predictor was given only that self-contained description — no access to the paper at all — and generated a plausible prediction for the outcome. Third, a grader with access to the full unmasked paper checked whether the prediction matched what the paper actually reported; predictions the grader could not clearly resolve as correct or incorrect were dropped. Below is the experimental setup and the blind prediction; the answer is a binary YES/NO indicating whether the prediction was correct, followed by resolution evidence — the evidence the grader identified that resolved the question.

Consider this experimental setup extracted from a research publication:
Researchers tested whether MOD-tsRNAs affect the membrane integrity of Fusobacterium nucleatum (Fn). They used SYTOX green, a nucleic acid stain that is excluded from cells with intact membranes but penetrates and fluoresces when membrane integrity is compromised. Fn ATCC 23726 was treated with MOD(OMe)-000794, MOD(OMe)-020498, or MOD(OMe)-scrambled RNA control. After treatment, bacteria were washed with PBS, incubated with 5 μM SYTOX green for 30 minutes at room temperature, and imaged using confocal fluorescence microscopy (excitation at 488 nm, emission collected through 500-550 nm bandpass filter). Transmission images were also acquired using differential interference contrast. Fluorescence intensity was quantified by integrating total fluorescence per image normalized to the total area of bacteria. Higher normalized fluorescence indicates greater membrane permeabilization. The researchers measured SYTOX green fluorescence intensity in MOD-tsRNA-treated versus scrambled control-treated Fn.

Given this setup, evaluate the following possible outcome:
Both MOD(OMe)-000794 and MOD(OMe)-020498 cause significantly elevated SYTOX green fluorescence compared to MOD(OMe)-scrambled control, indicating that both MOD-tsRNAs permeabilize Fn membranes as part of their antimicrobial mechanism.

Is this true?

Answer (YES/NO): NO